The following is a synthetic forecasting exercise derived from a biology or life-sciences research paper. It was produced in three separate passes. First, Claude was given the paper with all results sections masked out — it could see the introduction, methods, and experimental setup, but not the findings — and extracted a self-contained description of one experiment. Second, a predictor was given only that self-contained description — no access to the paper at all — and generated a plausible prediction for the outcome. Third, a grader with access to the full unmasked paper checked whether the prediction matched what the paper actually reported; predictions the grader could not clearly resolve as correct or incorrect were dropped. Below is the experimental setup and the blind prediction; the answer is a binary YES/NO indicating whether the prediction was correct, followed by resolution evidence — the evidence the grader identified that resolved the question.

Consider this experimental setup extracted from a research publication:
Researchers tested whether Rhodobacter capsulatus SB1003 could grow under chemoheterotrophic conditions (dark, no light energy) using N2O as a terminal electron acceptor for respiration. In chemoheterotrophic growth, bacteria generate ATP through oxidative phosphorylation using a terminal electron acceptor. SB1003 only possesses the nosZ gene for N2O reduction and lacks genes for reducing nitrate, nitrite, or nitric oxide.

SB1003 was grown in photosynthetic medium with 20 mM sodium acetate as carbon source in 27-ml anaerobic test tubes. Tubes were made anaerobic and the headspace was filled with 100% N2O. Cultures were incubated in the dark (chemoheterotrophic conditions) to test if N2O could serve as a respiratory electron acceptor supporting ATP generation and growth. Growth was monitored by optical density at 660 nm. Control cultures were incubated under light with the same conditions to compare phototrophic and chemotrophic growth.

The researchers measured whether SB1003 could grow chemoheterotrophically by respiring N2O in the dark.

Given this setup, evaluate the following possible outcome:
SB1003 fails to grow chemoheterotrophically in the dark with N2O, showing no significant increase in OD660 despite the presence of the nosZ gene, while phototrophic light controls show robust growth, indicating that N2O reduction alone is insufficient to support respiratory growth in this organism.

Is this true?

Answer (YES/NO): NO